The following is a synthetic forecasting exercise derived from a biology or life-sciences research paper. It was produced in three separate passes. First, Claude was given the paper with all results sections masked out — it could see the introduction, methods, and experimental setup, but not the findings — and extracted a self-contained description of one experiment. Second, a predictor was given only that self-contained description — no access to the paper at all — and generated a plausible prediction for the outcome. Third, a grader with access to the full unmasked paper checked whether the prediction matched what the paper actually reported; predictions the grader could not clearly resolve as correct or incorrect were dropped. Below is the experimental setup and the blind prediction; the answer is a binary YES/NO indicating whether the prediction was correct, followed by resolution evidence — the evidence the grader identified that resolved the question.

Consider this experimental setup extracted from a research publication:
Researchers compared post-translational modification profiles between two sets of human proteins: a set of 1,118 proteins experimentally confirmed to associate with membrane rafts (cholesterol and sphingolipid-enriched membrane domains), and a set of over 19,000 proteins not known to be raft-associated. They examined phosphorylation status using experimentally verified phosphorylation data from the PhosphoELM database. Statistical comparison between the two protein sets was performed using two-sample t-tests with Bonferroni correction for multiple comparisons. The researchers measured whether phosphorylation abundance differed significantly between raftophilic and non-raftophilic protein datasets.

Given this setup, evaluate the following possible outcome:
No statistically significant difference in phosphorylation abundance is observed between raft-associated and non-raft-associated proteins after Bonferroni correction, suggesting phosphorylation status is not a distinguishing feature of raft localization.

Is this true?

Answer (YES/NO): NO